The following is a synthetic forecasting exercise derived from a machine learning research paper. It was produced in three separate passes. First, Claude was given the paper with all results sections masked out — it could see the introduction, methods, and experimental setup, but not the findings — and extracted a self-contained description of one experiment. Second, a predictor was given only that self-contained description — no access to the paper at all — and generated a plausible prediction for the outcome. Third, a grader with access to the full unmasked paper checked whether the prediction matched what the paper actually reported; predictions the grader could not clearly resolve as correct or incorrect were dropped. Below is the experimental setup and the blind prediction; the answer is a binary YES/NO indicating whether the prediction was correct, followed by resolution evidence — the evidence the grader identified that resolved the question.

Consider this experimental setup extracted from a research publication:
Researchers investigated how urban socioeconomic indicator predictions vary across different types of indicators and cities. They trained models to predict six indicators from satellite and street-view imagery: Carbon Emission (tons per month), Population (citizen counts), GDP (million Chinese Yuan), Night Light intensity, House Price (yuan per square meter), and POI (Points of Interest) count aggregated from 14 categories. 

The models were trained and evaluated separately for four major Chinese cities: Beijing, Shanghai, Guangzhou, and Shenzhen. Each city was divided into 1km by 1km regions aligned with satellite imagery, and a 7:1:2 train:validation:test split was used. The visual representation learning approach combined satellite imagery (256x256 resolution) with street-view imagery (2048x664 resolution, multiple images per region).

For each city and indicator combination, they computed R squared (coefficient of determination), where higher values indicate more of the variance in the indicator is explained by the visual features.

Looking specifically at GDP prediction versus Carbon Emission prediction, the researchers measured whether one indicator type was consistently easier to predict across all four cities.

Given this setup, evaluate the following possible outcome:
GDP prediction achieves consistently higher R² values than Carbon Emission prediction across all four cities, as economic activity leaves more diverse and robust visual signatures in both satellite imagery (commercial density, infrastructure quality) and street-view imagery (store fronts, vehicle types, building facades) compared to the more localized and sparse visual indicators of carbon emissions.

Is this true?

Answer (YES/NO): NO